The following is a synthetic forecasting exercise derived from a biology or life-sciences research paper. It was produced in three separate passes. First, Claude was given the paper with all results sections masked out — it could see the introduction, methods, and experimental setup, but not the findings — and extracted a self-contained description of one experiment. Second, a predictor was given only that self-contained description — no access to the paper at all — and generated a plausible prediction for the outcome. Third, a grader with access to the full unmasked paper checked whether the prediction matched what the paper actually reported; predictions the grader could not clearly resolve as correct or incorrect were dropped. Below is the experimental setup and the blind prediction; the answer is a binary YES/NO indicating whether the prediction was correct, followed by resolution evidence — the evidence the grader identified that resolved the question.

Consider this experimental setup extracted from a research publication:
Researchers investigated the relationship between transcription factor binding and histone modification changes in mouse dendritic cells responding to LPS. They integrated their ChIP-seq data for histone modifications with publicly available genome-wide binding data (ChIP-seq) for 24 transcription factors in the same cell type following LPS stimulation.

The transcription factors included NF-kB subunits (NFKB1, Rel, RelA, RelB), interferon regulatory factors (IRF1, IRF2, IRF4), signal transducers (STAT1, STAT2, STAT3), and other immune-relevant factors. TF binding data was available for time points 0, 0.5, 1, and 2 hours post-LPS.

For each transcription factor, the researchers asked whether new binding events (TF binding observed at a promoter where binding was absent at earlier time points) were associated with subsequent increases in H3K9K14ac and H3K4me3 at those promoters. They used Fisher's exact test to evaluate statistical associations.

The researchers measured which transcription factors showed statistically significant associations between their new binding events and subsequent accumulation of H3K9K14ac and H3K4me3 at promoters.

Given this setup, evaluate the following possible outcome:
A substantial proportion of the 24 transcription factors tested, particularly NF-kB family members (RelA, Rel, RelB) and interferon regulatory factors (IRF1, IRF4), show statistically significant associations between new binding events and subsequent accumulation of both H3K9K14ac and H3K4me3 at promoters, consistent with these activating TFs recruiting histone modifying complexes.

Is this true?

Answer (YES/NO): NO